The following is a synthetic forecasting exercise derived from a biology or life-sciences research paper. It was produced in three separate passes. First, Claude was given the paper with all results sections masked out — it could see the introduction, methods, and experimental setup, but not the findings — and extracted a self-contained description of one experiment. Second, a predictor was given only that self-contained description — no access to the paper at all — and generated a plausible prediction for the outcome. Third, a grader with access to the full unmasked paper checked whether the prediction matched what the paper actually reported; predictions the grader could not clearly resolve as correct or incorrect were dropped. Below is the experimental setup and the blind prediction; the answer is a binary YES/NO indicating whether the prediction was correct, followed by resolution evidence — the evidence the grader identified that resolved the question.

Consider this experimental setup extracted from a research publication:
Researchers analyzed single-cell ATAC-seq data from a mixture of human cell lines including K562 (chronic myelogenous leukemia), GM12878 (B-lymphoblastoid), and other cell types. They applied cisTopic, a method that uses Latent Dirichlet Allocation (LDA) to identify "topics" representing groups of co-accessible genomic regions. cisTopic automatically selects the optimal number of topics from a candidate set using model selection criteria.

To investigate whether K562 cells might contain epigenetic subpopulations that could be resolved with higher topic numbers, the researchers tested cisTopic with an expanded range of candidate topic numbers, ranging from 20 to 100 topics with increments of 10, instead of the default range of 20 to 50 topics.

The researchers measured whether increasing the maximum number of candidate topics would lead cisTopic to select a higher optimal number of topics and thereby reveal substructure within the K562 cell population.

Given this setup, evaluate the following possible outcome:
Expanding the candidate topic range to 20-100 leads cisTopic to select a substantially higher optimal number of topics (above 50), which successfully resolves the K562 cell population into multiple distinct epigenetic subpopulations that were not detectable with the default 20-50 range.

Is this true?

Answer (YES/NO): NO